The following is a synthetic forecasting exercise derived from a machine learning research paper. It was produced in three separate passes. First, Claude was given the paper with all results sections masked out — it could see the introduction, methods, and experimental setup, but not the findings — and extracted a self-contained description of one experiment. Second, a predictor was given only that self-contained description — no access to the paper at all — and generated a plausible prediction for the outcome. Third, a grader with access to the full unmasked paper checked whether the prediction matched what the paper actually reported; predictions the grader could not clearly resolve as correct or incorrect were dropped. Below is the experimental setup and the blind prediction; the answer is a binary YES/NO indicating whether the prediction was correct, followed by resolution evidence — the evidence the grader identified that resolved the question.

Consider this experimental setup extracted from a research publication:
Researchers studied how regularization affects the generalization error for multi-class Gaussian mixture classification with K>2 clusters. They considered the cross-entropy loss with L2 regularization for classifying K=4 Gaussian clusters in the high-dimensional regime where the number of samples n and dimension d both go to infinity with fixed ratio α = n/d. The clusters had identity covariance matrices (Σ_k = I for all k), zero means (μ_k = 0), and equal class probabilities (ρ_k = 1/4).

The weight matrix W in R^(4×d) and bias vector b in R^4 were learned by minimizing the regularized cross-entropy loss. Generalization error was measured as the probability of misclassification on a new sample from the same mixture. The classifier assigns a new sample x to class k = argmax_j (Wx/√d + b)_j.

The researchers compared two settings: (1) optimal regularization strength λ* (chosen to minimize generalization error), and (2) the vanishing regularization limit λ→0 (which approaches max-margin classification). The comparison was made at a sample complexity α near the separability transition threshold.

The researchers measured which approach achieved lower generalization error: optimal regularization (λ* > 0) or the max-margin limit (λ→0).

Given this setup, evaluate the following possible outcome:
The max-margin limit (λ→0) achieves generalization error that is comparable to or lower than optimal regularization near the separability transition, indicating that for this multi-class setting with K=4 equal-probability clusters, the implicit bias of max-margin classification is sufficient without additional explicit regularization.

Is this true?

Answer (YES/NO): NO